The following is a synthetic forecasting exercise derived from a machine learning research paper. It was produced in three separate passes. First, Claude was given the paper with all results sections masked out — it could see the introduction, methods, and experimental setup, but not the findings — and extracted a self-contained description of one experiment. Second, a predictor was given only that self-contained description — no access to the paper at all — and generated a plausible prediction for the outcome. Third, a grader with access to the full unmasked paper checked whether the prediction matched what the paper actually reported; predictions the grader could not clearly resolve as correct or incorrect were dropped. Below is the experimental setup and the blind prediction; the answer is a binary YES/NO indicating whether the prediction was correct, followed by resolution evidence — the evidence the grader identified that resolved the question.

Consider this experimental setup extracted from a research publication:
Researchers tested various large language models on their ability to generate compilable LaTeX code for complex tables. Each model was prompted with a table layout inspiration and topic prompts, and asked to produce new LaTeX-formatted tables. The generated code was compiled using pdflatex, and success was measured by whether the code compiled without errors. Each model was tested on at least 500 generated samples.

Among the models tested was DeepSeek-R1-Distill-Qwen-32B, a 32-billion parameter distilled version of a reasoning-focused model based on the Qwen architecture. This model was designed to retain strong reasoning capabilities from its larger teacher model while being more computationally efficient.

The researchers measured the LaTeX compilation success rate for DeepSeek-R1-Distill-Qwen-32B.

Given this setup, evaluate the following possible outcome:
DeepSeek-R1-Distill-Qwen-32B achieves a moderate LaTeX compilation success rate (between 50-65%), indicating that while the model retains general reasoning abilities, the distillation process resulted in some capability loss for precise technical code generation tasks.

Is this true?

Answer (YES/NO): NO